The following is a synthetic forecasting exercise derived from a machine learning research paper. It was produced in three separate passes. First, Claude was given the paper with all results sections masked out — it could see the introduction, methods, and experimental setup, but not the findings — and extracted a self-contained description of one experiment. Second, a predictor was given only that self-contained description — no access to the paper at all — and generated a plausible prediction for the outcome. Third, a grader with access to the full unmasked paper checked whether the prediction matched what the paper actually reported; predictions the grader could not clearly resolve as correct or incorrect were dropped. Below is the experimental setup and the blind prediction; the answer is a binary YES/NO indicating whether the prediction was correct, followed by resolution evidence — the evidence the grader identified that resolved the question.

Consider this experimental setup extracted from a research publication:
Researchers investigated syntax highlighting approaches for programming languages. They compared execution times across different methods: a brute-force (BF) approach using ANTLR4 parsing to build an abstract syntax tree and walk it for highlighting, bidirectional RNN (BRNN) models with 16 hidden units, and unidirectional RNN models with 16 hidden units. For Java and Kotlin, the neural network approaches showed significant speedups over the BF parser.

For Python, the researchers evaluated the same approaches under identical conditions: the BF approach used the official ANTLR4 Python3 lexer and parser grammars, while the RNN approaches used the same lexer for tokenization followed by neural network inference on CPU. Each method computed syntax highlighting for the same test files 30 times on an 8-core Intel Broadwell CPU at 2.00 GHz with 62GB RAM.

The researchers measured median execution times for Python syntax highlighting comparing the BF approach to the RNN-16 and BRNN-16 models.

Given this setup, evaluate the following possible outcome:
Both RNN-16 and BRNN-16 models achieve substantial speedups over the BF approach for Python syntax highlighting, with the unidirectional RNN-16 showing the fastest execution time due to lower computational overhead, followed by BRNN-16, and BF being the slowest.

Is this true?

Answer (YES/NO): NO